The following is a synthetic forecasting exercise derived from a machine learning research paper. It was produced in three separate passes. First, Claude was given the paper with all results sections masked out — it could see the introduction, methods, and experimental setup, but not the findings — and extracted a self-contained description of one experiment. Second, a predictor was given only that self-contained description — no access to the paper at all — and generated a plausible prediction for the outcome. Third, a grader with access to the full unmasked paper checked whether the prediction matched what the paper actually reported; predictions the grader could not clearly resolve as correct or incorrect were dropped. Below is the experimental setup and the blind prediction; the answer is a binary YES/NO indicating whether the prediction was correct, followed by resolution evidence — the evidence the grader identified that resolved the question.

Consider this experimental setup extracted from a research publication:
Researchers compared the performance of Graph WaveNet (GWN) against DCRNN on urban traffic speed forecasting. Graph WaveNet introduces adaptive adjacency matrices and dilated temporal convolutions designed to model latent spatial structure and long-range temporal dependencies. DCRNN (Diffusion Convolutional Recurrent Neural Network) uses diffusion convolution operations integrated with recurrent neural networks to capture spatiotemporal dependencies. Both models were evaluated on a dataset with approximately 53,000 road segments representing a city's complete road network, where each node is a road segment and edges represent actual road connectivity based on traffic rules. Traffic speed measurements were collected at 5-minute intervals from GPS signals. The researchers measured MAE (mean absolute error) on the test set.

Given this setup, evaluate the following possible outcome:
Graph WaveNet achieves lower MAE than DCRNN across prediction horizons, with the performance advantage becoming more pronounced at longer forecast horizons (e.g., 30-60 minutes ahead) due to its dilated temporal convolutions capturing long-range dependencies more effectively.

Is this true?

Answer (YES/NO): NO